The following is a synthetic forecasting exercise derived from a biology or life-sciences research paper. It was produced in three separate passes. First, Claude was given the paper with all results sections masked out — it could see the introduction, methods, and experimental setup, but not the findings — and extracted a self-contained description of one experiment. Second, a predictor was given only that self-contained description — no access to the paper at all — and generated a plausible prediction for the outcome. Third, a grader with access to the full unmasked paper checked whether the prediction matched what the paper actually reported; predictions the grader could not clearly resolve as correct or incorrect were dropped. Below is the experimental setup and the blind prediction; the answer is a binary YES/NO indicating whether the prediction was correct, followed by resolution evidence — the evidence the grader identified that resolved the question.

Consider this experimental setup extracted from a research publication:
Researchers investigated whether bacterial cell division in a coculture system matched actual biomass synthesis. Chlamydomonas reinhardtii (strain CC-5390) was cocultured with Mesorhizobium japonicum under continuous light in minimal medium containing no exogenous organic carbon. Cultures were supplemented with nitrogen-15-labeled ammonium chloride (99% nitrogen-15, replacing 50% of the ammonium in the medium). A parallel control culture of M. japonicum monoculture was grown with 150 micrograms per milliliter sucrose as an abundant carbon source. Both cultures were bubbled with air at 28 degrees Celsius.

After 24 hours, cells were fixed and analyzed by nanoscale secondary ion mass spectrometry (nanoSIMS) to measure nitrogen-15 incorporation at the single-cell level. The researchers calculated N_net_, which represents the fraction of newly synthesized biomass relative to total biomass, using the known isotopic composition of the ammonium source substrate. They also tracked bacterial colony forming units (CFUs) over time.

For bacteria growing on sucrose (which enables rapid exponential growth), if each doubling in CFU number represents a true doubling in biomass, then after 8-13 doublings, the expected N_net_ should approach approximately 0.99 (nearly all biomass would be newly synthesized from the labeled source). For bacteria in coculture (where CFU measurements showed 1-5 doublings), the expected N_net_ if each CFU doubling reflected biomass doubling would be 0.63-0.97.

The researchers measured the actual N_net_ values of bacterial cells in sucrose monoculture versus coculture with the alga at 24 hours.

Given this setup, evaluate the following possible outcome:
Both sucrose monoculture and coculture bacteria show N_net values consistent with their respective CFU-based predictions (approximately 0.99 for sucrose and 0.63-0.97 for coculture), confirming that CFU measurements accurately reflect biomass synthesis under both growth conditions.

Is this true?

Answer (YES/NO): NO